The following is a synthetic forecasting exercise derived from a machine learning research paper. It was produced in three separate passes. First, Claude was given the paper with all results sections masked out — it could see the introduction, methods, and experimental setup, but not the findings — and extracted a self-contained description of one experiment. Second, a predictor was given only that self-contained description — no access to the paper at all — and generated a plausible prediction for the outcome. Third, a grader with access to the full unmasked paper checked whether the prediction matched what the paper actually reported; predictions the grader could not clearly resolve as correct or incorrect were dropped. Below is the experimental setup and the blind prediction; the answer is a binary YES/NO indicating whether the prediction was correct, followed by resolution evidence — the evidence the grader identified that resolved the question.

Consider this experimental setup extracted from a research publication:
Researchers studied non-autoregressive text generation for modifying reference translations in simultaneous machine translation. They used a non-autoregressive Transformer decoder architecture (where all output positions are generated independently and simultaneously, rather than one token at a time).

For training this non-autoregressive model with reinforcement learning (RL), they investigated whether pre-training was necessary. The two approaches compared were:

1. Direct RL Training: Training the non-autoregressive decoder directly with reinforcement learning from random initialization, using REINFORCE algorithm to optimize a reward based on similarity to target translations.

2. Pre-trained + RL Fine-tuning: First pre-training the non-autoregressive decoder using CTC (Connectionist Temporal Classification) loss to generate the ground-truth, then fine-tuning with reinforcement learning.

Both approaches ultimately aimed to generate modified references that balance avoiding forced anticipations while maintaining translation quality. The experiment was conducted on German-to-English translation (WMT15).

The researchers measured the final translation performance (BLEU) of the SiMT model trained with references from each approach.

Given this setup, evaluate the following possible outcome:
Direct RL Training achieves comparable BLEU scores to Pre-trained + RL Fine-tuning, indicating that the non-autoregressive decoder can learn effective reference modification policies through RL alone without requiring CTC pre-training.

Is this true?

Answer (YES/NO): NO